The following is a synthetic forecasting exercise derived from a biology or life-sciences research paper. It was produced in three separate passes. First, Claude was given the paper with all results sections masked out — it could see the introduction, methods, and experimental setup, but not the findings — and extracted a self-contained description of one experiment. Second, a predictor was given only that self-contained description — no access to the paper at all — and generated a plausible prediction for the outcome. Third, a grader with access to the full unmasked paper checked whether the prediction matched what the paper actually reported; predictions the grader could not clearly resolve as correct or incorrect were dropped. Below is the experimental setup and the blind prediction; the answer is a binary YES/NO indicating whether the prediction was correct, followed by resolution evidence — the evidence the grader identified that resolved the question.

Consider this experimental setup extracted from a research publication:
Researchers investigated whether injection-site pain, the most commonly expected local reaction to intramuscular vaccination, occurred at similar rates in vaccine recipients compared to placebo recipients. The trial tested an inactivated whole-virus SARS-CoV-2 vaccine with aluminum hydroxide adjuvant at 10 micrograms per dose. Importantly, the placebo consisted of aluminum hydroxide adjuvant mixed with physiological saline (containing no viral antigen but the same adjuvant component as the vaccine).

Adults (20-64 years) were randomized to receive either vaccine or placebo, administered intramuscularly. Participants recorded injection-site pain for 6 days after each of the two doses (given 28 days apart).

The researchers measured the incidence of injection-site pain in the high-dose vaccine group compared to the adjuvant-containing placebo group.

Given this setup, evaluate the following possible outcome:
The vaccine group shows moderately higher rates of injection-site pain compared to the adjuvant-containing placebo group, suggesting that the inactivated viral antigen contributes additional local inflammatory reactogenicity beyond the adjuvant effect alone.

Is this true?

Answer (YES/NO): YES